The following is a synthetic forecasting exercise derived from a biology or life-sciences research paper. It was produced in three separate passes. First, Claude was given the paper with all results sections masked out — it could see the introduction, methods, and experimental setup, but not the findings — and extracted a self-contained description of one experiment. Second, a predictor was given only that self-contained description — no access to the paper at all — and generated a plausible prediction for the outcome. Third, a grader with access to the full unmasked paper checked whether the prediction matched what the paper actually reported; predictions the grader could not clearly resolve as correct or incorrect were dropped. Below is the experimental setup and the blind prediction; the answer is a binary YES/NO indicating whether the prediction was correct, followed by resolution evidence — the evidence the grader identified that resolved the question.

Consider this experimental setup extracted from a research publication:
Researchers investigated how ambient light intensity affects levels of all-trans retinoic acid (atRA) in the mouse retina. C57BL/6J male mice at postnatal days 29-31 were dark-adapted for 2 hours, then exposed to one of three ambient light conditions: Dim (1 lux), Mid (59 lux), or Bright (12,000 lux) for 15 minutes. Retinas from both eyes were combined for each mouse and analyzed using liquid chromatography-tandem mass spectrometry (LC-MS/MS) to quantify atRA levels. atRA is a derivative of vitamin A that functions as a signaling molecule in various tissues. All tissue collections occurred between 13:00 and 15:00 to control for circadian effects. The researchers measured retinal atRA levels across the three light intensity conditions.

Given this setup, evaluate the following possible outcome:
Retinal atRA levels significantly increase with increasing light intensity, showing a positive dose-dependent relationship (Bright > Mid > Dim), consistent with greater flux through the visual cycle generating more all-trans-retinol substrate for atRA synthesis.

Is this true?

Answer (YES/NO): NO